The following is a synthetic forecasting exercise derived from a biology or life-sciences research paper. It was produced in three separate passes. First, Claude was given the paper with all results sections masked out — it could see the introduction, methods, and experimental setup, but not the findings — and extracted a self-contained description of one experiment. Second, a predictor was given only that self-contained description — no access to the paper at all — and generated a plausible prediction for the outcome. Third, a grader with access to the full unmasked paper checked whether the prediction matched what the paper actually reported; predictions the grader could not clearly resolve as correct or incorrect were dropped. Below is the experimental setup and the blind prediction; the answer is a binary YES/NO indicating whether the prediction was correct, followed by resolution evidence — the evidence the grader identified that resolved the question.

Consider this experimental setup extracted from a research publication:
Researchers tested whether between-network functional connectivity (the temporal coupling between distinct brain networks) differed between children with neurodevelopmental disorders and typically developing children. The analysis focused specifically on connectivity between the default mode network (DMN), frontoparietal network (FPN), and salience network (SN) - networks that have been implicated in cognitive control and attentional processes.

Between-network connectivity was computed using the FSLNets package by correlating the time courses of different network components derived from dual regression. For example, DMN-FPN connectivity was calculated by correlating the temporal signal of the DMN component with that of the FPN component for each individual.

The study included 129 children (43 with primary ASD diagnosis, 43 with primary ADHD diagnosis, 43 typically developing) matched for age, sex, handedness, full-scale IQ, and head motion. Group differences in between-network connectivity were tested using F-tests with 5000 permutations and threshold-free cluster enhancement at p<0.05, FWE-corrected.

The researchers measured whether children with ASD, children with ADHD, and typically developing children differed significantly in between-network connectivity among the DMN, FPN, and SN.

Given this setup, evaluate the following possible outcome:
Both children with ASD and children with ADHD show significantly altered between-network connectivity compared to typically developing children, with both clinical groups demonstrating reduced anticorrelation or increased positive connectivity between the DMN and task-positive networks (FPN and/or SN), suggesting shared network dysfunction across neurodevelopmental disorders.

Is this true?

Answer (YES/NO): NO